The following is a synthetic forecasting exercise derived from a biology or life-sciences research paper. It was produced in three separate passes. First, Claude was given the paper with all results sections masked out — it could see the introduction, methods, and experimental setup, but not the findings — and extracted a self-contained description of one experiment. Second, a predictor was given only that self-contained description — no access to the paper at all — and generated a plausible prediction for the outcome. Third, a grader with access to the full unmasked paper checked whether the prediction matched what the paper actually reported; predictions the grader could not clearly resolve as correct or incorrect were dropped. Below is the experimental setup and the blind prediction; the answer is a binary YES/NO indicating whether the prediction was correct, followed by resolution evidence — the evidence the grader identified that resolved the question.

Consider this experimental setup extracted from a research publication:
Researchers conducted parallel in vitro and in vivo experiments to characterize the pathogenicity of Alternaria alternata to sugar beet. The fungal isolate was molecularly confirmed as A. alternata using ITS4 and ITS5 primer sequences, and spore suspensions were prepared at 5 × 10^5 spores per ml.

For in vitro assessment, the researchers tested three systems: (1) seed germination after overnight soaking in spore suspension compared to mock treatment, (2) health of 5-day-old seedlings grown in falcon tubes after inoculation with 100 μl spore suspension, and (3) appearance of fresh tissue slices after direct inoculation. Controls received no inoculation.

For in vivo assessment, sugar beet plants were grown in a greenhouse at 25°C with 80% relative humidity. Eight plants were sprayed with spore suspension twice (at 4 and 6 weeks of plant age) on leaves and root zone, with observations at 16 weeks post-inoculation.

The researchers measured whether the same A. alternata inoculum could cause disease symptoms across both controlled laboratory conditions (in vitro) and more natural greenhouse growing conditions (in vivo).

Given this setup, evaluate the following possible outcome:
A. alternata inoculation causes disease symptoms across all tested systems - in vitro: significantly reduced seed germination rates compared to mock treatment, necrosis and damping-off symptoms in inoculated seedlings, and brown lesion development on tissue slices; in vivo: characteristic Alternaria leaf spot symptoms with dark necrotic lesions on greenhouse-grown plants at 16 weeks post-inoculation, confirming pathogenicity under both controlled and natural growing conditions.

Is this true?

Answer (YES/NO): YES